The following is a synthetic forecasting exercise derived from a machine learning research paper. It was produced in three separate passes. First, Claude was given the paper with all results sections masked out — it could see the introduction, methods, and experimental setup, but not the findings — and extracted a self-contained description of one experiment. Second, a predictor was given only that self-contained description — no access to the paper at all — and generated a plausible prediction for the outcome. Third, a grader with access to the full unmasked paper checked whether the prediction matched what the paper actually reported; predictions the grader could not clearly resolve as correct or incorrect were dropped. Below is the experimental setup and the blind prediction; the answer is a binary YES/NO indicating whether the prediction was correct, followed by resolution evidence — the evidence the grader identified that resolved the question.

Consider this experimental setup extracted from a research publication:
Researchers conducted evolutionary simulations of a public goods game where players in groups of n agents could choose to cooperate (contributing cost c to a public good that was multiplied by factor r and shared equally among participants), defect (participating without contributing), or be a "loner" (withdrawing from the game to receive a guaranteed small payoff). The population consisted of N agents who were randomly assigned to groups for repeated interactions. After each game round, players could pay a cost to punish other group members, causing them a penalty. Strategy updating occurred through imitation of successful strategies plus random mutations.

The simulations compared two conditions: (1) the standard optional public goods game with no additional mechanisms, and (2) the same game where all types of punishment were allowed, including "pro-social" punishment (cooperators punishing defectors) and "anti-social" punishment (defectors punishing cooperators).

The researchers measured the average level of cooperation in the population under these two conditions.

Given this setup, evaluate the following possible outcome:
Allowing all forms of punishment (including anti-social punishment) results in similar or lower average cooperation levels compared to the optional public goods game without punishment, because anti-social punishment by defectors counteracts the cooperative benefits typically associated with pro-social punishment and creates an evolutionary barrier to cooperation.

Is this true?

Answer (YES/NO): YES